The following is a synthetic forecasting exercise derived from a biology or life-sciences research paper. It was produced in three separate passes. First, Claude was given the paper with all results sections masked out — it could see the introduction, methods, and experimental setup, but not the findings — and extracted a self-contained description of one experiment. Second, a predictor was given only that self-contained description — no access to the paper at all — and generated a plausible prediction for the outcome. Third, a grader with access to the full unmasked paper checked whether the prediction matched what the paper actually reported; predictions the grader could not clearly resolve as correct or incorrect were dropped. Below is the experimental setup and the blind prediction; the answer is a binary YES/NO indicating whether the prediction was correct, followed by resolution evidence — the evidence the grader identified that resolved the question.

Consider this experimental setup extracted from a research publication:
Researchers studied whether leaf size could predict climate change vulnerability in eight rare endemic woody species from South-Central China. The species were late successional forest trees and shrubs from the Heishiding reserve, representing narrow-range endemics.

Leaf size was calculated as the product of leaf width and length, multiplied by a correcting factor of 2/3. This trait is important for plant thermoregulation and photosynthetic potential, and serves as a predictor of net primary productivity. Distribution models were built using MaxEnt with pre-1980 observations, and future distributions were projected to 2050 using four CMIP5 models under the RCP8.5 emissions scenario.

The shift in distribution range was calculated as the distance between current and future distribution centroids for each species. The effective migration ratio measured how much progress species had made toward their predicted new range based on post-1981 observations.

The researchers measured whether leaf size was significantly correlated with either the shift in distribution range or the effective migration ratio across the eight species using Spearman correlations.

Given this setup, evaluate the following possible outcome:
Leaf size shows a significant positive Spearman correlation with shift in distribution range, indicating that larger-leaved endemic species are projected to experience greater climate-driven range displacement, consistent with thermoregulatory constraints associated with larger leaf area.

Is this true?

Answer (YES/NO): NO